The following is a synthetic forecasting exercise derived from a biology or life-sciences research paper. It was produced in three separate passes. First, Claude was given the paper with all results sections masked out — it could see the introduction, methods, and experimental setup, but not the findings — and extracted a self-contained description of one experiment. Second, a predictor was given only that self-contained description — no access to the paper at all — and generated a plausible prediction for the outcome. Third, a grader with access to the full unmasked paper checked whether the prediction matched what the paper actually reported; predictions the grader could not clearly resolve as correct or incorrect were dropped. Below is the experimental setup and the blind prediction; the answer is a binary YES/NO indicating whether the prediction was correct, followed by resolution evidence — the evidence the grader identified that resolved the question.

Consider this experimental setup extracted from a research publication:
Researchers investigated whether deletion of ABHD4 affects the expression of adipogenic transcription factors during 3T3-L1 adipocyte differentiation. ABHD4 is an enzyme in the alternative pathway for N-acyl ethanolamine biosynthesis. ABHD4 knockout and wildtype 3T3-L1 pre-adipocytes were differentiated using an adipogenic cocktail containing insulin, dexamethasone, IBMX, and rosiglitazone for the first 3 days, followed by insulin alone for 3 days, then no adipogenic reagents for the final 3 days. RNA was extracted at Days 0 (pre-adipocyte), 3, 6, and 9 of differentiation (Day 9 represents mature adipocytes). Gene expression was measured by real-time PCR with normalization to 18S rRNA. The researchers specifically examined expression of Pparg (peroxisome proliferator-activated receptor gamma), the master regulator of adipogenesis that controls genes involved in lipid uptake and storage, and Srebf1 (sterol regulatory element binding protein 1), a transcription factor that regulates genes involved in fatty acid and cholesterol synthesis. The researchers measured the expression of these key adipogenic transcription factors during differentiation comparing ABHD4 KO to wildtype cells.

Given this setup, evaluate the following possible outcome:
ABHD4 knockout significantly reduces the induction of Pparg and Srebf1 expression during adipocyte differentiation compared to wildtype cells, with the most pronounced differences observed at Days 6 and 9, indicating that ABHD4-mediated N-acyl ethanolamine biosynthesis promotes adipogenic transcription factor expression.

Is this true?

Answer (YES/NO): NO